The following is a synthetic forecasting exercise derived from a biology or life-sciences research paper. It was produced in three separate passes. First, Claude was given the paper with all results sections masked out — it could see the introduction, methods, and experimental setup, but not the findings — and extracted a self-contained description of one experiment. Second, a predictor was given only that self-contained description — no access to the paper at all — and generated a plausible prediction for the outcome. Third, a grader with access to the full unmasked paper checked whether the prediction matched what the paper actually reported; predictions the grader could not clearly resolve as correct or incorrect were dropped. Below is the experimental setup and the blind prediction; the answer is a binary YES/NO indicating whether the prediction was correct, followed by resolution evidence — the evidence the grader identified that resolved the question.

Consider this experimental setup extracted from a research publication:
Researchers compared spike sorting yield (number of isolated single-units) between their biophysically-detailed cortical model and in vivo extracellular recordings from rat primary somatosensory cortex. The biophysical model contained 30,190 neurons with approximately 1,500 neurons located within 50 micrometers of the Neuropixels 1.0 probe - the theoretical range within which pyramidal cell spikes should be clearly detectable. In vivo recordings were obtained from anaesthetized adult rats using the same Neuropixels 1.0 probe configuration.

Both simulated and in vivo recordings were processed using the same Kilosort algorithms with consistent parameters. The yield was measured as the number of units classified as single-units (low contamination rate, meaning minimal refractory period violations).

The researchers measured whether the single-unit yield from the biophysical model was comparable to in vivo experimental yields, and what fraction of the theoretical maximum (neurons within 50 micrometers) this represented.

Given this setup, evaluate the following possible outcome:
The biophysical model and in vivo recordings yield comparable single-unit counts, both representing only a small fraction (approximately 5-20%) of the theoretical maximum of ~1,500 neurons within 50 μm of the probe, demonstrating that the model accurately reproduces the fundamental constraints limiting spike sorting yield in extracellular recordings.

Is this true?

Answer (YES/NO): NO